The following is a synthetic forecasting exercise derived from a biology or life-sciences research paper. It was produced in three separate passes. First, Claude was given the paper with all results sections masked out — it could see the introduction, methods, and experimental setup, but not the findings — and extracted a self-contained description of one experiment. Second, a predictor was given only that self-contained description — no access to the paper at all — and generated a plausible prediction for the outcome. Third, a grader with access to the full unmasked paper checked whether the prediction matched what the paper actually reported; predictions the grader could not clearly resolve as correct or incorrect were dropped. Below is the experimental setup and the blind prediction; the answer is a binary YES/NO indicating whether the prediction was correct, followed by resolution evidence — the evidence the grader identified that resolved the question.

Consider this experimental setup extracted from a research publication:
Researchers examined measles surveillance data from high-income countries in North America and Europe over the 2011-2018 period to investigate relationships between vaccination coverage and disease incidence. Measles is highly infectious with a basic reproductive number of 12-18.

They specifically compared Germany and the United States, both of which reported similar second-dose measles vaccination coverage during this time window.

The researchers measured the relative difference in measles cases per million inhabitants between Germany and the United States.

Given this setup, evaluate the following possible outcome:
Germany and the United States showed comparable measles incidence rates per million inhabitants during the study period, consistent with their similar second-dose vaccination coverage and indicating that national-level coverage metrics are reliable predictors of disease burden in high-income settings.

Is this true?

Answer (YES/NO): NO